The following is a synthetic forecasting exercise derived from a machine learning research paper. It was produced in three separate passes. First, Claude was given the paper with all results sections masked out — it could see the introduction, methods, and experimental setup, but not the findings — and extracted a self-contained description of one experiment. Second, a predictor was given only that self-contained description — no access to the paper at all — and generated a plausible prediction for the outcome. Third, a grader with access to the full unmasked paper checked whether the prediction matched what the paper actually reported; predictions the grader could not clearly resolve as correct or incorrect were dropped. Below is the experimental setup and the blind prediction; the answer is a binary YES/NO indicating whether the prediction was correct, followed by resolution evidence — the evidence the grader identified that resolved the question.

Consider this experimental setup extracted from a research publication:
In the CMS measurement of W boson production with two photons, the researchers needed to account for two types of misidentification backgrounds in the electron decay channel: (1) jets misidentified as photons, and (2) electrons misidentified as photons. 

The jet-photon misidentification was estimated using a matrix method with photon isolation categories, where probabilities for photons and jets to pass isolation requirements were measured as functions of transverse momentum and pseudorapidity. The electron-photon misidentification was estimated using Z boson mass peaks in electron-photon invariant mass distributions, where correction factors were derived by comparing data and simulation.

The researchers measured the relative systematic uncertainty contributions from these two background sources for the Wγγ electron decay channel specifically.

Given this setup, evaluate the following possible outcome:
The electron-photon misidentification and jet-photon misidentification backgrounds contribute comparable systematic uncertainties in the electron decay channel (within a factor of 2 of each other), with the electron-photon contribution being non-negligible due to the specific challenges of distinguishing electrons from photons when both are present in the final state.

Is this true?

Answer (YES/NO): NO